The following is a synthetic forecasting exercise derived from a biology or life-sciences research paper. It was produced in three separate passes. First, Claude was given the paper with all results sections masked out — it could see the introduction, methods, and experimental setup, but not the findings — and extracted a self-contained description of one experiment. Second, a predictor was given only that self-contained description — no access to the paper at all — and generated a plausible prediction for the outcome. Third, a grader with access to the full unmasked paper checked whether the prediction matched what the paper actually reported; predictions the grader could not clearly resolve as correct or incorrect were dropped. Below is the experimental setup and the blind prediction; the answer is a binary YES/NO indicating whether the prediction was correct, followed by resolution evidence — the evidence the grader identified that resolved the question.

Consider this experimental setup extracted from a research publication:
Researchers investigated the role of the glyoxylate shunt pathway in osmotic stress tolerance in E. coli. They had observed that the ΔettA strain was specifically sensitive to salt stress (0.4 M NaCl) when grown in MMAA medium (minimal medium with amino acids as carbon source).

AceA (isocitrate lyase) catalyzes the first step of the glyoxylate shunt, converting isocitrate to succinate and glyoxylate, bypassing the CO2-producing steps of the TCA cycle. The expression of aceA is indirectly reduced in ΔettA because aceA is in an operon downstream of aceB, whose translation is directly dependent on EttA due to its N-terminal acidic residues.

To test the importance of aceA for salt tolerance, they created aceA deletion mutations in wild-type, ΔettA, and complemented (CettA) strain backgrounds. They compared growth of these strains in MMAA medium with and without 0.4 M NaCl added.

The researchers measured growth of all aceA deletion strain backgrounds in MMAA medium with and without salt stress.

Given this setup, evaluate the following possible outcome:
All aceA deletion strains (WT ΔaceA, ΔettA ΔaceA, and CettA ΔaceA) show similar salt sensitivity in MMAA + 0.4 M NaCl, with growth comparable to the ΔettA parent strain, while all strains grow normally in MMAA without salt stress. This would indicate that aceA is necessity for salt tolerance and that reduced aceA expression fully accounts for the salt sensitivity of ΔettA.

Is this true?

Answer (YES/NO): NO